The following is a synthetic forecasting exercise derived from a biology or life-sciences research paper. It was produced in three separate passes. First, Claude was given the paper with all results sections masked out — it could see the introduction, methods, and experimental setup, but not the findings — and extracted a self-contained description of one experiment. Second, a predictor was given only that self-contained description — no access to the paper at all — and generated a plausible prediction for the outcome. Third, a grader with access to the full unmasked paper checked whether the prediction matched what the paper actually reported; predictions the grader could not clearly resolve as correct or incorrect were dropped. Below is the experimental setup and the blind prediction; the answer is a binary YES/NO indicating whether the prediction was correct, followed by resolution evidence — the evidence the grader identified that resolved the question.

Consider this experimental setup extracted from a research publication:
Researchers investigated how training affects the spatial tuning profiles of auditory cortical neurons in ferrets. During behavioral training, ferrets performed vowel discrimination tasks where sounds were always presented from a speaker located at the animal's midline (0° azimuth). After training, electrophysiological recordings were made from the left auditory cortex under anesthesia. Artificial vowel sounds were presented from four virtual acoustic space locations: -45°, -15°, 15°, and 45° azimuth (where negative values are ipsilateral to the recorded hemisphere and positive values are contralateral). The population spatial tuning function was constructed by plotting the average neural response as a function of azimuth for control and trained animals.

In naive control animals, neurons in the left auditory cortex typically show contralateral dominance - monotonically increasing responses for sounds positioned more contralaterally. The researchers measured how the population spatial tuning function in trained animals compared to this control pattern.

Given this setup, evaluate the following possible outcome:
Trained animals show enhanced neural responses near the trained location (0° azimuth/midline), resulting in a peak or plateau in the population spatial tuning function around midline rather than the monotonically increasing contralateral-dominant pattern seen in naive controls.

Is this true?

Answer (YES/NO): YES